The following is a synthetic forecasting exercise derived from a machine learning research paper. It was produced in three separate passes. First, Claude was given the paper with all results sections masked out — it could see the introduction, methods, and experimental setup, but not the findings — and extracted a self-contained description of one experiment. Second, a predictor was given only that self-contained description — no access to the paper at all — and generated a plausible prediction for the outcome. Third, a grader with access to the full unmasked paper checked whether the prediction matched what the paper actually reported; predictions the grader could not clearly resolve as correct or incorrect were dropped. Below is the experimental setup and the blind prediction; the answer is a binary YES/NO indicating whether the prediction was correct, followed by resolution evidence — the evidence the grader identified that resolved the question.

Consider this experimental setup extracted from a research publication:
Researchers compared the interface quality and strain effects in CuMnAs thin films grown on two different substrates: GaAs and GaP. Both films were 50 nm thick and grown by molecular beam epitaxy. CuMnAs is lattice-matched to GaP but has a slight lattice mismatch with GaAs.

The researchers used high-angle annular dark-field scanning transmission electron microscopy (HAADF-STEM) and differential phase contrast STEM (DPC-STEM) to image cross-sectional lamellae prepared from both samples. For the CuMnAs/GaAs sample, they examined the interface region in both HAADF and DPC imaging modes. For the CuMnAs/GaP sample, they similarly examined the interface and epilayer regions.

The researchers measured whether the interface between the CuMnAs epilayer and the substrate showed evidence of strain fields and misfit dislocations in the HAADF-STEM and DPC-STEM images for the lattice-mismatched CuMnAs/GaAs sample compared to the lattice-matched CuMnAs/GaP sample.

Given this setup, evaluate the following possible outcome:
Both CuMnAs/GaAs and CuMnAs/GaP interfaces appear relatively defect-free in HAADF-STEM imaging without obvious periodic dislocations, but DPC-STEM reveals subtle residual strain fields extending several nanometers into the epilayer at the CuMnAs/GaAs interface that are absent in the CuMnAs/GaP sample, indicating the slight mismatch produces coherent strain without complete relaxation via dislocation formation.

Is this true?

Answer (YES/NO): NO